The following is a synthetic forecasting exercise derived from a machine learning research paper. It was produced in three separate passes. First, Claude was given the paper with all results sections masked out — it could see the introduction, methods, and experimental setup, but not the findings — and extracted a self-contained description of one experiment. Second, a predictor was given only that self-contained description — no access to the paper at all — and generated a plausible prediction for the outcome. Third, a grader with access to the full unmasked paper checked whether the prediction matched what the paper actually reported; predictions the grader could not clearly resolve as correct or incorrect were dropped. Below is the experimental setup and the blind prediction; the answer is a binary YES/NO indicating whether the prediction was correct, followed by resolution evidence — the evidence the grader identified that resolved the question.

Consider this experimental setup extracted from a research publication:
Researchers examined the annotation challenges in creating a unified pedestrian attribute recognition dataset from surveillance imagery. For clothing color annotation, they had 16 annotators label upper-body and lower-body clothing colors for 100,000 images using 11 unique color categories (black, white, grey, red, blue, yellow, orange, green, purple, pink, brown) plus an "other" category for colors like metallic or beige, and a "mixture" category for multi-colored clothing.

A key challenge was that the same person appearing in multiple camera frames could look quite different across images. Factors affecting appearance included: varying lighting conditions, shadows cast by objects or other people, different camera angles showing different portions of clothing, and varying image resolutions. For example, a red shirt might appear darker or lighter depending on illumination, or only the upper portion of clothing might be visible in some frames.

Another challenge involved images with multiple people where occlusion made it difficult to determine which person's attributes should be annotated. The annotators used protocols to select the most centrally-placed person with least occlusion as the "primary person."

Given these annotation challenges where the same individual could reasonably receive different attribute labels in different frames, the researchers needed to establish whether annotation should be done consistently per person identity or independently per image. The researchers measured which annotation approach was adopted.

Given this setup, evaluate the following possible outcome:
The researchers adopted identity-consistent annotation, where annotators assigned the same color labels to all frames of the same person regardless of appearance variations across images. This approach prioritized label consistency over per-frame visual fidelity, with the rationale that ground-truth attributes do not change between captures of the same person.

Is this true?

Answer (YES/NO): NO